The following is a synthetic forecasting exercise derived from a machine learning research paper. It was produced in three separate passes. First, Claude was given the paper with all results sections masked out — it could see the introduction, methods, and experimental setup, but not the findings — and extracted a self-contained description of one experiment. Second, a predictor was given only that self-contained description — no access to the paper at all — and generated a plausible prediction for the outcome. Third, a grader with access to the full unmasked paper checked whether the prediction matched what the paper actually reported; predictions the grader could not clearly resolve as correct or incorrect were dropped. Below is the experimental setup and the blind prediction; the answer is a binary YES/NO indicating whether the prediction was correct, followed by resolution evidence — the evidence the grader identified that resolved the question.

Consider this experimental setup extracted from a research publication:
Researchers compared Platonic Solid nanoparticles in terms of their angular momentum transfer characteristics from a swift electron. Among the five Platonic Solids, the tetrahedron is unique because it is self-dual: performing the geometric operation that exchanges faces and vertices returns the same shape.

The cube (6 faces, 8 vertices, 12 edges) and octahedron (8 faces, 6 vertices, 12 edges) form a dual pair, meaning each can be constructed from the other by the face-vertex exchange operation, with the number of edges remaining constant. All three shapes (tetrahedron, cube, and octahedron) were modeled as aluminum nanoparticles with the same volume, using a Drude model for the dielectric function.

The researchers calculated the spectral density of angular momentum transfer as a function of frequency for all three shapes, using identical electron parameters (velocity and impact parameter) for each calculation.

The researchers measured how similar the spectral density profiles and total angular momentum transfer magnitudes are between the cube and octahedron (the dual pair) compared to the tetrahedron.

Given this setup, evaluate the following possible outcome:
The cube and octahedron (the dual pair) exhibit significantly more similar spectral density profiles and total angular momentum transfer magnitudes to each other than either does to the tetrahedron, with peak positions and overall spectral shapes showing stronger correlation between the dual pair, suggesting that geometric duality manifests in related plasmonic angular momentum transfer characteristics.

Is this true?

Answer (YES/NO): YES